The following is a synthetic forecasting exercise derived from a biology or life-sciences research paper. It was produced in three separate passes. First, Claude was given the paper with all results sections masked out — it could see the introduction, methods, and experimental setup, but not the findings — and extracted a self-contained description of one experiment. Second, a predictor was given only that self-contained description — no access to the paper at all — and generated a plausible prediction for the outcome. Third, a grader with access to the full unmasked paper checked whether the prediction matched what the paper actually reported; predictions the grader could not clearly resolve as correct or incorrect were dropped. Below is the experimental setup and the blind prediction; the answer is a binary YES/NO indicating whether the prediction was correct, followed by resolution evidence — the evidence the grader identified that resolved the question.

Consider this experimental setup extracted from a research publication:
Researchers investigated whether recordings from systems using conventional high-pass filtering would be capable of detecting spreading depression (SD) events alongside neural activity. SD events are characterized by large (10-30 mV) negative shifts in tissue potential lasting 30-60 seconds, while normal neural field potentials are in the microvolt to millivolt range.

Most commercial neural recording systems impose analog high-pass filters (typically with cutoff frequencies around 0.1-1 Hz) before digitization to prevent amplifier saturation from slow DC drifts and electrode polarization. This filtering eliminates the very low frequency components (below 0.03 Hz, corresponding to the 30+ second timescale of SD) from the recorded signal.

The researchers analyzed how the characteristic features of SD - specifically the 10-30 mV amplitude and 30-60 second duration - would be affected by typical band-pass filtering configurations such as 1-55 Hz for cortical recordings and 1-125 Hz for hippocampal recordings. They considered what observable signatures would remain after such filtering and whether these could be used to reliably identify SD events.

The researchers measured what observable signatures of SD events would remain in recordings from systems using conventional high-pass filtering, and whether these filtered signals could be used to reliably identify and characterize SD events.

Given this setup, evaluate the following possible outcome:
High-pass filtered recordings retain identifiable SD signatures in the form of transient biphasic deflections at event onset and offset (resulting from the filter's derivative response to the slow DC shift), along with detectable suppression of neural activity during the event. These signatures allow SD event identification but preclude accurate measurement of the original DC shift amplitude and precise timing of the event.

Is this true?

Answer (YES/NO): NO